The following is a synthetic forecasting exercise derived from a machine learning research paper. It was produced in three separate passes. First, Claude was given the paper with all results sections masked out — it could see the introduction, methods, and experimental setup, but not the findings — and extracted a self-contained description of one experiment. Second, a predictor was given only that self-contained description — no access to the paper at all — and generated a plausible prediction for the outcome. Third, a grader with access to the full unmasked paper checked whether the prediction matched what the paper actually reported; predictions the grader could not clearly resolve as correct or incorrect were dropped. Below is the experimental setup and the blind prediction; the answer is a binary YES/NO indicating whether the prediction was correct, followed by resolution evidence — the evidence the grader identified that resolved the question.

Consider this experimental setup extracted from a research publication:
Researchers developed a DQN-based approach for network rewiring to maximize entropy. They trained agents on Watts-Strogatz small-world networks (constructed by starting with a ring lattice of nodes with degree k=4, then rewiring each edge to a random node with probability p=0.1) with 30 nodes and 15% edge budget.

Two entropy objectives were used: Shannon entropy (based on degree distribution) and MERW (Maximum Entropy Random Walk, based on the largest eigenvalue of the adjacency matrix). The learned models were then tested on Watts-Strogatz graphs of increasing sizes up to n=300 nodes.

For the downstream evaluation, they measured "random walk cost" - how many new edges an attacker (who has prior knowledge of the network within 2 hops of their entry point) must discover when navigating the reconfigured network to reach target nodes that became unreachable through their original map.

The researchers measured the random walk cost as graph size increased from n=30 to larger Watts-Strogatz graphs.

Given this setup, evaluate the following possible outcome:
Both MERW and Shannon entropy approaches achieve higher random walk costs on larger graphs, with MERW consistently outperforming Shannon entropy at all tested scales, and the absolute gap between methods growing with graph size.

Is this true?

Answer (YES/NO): NO